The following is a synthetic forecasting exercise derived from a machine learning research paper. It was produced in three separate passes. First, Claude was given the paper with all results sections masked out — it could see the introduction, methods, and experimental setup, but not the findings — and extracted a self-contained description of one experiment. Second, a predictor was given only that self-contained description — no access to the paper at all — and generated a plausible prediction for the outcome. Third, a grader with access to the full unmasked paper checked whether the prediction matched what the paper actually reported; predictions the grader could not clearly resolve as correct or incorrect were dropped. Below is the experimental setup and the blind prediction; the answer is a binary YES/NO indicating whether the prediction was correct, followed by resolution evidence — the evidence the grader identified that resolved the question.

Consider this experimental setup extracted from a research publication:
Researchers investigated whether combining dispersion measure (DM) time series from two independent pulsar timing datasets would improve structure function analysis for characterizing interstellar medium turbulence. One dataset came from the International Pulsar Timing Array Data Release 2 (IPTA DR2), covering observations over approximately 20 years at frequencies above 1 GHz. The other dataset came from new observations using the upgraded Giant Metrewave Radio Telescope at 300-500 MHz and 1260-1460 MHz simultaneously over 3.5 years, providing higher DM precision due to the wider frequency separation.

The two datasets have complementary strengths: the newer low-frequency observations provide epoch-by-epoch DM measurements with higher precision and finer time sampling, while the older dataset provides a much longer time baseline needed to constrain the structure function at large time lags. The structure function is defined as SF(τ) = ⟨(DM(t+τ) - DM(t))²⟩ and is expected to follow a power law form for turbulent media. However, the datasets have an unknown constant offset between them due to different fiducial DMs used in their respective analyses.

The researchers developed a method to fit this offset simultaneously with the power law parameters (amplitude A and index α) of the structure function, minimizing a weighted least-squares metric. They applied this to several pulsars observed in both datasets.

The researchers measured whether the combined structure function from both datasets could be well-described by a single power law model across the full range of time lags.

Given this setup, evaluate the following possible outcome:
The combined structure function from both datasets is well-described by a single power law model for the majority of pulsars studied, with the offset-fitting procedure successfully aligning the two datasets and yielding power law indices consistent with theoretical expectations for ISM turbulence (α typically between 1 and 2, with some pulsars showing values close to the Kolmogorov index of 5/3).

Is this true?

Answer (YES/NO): YES